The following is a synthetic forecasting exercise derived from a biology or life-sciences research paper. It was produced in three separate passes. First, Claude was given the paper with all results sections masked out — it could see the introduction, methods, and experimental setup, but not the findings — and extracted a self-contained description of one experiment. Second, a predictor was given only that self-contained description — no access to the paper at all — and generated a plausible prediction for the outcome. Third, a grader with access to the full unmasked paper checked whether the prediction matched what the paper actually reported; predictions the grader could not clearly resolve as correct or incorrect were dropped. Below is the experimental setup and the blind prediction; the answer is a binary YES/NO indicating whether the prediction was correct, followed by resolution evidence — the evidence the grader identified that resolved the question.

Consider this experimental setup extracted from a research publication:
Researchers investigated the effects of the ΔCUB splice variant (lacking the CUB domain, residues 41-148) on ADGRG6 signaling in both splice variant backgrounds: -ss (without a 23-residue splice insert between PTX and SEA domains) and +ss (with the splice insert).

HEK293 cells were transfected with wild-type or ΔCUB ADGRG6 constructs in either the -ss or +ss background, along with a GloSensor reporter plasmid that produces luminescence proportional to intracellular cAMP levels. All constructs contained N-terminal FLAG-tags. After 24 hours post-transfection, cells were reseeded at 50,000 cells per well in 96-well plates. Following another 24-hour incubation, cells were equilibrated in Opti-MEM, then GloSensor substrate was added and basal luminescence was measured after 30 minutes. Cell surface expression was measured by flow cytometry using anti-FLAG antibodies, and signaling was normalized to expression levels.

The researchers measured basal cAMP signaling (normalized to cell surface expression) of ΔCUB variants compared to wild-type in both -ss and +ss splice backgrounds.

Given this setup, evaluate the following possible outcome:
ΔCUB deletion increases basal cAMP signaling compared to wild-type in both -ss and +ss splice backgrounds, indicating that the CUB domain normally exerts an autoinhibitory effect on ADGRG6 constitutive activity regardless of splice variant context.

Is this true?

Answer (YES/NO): NO